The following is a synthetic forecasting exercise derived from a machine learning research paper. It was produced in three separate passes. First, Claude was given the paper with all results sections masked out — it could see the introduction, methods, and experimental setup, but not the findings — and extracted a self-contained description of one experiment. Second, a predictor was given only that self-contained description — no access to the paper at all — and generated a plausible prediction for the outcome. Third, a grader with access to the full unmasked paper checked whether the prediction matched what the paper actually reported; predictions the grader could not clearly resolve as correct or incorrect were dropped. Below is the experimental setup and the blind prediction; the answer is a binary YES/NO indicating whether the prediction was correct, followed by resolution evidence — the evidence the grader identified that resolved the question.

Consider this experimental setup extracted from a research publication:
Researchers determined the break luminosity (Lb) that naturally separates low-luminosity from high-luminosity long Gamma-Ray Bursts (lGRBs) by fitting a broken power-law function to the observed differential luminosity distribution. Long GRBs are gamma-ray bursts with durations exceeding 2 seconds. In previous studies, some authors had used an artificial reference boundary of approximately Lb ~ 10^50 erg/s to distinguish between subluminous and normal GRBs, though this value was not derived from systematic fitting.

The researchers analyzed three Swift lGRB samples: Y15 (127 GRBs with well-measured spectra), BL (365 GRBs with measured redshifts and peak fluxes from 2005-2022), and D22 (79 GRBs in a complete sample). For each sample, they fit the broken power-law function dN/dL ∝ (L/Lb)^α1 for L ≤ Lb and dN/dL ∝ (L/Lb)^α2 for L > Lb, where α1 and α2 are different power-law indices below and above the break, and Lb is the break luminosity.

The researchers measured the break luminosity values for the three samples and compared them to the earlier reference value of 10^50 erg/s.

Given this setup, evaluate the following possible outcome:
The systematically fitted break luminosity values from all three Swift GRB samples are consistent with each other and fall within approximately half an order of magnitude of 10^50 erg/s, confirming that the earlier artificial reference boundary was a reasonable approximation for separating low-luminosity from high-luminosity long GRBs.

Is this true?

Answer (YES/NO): NO